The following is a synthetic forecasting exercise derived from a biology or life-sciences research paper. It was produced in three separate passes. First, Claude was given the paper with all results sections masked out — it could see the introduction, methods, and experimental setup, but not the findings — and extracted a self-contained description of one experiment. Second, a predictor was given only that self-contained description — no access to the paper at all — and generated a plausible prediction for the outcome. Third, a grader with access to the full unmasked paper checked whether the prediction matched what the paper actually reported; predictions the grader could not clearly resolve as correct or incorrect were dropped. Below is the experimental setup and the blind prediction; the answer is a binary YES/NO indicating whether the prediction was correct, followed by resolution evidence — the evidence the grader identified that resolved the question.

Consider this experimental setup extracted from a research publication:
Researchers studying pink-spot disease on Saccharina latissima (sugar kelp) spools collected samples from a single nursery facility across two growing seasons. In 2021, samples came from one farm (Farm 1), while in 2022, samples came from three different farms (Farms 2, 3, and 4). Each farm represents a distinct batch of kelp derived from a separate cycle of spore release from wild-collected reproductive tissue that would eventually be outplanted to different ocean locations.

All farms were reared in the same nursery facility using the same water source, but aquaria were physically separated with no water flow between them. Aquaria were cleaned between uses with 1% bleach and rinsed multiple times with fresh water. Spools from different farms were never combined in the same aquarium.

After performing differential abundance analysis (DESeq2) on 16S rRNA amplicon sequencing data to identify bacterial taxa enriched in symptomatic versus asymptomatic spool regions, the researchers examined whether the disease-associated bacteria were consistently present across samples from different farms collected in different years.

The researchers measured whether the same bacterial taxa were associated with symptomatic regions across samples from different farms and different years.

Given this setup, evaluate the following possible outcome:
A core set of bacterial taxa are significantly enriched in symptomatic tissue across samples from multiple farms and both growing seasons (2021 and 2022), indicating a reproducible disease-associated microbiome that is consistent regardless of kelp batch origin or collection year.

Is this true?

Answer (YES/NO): NO